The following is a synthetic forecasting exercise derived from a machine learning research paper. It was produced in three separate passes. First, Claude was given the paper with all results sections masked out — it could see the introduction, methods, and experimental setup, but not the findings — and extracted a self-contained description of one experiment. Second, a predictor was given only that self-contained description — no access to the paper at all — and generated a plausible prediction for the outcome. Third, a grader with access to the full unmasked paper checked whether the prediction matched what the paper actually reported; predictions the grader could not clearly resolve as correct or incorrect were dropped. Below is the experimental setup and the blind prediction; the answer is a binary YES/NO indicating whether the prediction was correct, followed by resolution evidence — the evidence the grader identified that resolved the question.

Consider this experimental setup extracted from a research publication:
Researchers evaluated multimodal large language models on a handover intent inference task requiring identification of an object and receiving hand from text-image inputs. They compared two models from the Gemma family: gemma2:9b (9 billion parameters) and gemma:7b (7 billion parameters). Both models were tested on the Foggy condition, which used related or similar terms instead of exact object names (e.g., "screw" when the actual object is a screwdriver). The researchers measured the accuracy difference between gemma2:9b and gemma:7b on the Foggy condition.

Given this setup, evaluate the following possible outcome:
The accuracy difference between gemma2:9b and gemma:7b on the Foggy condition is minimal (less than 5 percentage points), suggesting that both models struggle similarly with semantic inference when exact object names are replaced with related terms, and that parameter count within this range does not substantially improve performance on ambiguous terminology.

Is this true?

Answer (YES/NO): NO